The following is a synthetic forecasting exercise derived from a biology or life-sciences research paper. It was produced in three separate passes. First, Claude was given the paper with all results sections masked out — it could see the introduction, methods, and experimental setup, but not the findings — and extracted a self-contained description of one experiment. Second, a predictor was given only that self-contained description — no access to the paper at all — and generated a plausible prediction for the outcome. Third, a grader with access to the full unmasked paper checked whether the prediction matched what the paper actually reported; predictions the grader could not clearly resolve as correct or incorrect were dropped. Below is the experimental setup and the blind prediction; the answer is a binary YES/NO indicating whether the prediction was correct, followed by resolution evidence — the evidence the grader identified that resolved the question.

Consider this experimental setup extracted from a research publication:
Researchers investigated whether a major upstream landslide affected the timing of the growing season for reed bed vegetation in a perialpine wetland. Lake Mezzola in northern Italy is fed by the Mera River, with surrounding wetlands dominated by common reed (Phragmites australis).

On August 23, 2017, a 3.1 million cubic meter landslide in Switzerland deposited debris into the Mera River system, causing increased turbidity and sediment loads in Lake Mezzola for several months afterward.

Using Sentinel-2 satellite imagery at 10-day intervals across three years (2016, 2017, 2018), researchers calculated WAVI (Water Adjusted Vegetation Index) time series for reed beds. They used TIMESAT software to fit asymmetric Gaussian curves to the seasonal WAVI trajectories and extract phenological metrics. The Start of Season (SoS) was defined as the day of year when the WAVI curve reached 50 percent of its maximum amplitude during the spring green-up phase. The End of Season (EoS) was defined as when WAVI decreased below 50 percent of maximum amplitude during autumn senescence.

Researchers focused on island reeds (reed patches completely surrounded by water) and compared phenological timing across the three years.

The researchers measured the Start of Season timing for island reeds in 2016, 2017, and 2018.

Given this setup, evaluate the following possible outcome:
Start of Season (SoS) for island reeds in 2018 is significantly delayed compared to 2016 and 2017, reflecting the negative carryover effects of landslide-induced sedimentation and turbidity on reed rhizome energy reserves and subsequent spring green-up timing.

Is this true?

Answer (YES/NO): YES